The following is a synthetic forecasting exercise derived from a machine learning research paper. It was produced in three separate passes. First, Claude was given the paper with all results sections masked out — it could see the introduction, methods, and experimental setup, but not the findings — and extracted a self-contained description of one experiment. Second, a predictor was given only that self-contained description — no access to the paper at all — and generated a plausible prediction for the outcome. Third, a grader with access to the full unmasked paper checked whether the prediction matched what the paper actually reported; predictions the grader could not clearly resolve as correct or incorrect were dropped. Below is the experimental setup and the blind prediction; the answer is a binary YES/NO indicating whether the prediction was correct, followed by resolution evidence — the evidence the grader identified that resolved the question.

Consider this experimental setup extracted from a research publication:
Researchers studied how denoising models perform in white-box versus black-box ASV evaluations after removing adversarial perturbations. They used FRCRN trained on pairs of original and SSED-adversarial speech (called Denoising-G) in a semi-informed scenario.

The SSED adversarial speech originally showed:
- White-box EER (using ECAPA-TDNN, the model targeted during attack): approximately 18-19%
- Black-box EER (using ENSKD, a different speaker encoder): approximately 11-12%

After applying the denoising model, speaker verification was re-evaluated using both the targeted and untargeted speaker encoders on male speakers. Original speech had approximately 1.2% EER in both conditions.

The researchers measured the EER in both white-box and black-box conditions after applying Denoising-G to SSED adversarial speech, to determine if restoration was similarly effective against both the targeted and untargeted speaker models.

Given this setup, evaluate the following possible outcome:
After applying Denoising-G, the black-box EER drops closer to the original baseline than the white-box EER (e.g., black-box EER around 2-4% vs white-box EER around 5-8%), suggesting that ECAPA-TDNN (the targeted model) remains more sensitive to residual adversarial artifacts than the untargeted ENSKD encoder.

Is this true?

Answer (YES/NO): NO